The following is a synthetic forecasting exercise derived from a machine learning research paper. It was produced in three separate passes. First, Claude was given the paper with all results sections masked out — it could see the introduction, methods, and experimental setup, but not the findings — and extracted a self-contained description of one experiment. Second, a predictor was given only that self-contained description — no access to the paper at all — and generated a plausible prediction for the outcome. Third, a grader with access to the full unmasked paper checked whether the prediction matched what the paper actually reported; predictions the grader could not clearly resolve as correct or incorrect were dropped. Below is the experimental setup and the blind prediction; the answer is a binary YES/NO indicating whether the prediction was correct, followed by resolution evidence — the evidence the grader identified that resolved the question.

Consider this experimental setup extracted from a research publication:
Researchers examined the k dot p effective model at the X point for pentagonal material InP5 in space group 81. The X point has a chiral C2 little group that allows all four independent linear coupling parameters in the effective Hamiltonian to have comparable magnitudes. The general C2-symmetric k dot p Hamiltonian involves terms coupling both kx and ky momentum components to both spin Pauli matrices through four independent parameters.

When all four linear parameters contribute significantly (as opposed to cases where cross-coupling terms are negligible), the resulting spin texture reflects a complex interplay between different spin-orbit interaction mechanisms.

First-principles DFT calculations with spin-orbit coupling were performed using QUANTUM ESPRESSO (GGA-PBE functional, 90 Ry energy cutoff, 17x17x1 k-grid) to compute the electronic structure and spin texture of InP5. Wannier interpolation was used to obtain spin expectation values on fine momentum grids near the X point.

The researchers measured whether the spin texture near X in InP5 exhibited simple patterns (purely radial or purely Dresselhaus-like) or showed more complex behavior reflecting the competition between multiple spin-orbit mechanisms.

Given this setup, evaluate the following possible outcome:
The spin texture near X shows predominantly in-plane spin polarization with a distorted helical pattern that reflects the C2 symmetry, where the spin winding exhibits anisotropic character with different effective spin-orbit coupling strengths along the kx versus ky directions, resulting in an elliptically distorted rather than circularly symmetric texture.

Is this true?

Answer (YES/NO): NO